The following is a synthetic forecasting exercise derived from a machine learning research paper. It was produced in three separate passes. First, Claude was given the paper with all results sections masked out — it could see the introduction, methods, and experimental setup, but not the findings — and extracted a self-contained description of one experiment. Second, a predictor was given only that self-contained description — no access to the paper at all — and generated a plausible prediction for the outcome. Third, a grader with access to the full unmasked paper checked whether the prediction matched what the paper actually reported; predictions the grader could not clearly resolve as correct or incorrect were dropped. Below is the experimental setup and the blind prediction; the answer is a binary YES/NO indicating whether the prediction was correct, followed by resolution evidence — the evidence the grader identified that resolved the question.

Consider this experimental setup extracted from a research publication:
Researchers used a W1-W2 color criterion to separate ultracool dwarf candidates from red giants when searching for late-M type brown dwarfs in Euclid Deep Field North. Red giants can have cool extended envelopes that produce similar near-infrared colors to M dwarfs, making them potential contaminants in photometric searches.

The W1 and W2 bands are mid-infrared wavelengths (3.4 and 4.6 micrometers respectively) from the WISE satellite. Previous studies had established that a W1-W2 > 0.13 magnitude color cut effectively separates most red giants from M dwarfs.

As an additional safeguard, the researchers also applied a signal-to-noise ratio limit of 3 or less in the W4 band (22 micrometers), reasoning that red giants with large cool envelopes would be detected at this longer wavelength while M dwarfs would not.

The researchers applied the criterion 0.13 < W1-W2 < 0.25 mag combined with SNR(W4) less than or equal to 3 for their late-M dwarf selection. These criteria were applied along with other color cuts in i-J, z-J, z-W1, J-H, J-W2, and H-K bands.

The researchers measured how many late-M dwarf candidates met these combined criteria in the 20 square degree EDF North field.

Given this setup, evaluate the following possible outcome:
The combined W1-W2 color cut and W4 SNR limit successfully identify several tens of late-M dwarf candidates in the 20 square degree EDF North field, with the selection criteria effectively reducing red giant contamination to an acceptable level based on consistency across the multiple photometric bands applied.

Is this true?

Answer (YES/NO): YES